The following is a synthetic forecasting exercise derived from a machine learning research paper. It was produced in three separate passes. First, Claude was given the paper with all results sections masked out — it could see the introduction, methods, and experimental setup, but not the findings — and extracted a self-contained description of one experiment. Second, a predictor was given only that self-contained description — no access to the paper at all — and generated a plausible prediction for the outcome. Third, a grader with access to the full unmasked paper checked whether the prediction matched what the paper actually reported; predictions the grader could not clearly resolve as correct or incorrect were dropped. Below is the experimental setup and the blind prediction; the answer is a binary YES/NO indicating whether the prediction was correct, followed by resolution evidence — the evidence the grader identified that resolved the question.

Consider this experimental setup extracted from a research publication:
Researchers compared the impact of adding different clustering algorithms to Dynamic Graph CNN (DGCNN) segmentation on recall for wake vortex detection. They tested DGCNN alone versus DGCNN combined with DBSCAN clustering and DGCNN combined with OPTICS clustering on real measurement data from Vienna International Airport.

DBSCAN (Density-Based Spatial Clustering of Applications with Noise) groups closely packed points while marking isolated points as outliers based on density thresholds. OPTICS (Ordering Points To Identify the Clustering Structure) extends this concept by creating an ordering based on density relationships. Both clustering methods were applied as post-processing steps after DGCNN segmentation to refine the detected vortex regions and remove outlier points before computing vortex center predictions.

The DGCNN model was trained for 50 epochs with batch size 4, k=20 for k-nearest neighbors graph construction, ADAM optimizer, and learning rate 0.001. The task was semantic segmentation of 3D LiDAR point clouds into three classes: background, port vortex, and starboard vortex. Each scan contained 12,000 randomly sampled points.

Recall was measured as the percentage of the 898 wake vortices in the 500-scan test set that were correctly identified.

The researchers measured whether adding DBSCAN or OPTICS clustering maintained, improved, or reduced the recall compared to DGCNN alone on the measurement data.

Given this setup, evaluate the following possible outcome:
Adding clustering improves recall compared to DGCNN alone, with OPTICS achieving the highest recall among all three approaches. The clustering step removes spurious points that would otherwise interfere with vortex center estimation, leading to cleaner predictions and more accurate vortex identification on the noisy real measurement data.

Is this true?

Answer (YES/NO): NO